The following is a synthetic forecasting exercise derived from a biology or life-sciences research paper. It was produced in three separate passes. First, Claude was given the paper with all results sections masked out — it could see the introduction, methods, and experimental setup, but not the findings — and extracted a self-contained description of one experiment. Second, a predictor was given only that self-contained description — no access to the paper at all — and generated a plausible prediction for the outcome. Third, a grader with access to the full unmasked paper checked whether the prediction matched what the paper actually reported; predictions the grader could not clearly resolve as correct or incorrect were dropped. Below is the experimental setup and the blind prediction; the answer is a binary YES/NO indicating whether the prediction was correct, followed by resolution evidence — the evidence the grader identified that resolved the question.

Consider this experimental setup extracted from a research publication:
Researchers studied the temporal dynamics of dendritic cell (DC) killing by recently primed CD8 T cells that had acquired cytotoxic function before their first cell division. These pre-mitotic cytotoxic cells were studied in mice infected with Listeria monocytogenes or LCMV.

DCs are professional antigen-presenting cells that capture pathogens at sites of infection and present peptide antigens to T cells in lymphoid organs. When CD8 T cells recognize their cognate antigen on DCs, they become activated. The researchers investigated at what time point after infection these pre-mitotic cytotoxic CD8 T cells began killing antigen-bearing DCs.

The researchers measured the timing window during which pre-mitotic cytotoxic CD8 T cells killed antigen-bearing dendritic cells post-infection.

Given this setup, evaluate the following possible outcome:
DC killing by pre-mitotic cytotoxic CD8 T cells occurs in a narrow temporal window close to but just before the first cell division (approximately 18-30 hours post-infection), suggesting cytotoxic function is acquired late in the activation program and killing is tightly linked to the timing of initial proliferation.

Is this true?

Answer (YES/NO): NO